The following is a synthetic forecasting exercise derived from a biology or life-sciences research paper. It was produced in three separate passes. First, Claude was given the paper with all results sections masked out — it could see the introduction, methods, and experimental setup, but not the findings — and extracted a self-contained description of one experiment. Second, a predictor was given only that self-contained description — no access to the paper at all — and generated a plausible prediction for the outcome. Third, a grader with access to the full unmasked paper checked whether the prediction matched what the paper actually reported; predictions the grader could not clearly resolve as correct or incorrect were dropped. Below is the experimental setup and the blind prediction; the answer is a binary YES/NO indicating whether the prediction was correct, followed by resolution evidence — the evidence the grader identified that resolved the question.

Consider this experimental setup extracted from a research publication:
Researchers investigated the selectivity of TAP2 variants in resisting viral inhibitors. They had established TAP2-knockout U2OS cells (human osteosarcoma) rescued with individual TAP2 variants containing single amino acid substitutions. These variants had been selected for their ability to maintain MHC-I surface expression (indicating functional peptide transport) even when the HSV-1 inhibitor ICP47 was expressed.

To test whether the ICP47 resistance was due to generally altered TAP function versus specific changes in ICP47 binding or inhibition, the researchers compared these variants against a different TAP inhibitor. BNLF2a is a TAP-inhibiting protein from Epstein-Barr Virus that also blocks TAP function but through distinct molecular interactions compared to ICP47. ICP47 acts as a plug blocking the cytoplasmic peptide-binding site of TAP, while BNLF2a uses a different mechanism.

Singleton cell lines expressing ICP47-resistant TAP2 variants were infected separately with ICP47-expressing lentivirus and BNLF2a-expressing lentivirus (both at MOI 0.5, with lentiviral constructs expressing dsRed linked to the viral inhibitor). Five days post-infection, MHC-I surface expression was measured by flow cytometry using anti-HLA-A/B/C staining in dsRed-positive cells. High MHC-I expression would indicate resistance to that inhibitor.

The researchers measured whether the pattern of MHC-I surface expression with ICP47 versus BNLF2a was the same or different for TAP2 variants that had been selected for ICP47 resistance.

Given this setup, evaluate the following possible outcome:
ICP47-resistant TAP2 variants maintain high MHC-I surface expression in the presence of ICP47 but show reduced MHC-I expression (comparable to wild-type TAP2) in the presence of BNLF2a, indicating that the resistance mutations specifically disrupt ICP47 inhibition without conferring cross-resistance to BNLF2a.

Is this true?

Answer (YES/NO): YES